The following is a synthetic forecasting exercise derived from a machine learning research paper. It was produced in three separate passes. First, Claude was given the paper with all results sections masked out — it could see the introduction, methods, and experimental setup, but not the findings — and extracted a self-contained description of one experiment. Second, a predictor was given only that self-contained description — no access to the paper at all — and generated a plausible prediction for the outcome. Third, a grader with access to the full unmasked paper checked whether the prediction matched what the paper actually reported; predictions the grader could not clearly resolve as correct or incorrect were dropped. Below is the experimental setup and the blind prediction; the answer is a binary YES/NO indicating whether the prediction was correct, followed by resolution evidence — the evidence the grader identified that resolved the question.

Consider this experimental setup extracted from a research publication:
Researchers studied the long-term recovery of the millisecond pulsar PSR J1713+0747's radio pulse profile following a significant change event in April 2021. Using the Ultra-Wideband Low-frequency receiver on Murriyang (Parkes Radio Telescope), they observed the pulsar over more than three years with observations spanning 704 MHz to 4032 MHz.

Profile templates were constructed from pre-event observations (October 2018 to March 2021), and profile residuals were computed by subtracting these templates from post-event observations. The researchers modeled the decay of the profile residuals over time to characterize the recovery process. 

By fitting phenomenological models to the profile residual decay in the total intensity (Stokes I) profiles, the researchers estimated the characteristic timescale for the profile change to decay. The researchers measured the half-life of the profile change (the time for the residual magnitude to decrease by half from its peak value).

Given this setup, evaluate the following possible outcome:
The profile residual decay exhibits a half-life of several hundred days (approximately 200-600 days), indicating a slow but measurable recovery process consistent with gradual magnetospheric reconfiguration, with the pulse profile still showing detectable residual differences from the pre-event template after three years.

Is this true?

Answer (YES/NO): NO